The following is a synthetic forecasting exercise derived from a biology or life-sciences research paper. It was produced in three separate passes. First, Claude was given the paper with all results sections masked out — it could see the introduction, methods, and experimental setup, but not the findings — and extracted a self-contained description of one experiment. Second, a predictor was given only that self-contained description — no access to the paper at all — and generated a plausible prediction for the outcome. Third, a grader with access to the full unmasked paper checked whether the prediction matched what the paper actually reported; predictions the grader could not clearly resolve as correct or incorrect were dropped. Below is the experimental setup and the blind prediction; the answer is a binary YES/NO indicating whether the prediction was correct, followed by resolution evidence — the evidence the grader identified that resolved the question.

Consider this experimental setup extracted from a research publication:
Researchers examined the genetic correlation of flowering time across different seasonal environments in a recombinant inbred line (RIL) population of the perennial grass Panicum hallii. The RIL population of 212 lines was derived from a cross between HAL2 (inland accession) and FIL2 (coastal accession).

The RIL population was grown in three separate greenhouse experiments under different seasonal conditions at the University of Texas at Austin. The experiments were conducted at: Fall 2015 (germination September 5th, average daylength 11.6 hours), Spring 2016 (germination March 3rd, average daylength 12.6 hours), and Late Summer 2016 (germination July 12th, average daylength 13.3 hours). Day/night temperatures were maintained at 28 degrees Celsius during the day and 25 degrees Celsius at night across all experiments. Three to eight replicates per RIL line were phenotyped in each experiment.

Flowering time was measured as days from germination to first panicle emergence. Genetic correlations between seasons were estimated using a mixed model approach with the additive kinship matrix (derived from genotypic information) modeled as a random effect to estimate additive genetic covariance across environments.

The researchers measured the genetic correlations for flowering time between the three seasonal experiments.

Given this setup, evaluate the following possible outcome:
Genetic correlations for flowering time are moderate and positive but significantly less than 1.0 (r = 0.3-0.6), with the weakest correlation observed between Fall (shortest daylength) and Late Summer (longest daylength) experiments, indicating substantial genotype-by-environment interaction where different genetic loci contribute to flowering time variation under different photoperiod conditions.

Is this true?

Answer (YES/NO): NO